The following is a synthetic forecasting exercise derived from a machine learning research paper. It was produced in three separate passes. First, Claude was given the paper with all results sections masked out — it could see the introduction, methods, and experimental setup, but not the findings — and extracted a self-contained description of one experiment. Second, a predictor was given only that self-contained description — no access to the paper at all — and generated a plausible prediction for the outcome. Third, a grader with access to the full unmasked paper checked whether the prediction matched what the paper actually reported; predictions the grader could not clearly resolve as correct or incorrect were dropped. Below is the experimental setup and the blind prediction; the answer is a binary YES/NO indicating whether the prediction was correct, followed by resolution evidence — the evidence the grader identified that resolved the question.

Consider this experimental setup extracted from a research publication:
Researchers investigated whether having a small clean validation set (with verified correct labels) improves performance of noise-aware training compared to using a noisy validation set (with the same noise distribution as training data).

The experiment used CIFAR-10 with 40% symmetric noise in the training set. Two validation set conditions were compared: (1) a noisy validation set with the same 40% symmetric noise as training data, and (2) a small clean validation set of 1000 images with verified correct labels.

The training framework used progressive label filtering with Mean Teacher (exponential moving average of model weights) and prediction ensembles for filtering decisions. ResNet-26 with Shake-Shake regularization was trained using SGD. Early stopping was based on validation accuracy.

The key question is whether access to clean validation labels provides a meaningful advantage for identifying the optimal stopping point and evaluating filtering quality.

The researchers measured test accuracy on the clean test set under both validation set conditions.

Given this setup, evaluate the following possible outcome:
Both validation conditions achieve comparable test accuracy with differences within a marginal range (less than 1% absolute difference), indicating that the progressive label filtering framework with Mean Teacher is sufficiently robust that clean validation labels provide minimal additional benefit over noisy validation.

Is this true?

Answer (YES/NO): NO